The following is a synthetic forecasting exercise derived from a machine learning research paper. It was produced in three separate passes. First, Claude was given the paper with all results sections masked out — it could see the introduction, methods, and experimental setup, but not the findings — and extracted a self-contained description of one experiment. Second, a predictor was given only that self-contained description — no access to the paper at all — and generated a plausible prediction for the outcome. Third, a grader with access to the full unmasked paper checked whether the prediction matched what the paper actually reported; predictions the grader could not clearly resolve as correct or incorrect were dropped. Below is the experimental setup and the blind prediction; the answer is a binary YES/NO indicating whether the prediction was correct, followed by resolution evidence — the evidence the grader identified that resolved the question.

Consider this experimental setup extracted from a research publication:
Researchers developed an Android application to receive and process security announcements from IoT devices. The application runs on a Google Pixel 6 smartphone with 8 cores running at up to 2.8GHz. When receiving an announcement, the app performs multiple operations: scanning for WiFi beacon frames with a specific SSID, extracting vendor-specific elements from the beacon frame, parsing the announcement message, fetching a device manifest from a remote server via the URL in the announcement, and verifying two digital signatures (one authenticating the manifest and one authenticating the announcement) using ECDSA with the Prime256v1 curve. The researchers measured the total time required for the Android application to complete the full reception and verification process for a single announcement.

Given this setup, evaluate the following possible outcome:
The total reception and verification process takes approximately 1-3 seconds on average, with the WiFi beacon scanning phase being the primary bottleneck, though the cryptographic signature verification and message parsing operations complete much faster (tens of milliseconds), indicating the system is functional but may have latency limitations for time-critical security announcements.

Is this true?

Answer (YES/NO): NO